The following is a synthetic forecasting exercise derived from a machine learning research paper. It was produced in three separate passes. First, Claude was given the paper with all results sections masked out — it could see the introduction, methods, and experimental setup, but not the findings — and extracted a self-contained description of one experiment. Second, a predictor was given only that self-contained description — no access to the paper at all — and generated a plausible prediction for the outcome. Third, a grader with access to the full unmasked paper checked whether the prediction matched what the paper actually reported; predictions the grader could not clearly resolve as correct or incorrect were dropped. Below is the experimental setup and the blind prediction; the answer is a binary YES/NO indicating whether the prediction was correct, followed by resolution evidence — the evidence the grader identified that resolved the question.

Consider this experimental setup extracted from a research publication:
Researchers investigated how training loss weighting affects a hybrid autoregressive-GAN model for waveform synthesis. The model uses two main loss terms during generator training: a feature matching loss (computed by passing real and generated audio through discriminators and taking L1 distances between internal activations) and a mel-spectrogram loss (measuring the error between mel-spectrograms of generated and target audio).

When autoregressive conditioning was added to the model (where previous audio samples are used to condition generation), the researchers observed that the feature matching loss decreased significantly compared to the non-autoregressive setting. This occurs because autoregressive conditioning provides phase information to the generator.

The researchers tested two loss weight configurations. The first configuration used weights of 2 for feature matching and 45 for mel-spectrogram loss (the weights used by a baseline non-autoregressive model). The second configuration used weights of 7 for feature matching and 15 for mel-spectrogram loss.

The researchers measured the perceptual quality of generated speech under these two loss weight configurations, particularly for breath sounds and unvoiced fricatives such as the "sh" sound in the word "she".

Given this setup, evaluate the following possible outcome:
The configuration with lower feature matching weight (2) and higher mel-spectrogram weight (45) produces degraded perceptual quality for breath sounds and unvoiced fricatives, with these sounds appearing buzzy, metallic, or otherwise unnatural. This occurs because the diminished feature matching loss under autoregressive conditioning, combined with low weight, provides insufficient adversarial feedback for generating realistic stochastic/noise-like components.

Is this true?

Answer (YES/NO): YES